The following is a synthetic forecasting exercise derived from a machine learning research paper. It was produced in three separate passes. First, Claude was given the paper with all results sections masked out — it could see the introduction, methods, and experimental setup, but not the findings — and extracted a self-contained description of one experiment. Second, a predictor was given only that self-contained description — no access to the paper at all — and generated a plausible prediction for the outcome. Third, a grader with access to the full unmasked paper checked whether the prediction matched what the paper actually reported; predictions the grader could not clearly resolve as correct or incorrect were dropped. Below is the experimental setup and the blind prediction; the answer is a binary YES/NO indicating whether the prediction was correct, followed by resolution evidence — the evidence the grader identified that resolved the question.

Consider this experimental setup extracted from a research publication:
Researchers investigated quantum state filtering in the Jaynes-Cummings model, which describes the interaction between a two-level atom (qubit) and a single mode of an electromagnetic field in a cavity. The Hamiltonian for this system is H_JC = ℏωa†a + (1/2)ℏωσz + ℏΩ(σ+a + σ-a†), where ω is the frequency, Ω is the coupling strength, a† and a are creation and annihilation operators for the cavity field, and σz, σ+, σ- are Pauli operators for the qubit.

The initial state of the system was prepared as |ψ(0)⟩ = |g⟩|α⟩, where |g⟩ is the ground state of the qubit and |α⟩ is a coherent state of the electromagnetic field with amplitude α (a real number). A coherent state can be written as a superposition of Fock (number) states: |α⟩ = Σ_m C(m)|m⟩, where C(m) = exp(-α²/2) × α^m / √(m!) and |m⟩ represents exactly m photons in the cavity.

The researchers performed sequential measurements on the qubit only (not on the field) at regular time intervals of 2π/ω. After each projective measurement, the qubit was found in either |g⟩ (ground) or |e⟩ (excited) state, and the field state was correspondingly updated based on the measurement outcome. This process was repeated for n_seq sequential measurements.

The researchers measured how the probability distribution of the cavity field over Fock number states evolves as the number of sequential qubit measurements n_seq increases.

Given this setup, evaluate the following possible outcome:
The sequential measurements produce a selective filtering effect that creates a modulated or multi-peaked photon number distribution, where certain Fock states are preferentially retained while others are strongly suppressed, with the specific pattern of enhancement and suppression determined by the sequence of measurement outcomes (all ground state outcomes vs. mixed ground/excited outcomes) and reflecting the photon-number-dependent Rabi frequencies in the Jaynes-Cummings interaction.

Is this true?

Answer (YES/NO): NO